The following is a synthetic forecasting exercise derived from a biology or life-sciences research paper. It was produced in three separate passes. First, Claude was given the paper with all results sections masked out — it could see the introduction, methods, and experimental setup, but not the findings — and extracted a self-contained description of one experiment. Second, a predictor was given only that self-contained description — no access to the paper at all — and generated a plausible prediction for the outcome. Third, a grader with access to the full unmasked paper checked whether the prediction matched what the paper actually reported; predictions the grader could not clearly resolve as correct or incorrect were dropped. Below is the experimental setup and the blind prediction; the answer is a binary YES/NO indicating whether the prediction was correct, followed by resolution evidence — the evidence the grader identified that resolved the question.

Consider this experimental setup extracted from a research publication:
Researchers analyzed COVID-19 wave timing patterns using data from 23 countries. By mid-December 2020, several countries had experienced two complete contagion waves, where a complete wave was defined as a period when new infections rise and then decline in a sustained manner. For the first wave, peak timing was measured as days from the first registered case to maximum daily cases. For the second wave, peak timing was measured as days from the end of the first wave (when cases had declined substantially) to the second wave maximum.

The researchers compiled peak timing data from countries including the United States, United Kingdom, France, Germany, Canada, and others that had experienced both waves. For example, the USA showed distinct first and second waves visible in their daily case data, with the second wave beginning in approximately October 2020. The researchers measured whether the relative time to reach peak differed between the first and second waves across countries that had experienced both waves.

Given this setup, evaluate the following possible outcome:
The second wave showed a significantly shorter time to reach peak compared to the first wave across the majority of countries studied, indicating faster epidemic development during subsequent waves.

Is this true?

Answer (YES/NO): YES